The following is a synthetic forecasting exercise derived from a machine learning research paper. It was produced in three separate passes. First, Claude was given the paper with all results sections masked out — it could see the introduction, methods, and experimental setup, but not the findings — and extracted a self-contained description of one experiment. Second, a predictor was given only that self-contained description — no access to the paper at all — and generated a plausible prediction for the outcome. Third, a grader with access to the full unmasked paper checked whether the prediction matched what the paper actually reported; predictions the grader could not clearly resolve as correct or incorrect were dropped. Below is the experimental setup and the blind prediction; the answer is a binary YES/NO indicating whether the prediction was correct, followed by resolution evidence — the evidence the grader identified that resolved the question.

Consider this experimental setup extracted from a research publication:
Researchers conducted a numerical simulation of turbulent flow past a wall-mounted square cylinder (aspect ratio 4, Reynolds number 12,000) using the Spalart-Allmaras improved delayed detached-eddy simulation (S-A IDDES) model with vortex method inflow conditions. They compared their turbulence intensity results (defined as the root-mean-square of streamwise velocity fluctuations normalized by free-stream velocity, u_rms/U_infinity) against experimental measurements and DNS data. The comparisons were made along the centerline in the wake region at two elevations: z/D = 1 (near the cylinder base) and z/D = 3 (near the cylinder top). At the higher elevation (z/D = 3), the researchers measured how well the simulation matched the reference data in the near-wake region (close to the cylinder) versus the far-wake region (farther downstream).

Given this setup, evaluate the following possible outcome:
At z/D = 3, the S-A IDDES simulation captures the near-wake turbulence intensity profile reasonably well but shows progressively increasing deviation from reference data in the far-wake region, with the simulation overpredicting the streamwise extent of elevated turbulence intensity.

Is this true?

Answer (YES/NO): NO